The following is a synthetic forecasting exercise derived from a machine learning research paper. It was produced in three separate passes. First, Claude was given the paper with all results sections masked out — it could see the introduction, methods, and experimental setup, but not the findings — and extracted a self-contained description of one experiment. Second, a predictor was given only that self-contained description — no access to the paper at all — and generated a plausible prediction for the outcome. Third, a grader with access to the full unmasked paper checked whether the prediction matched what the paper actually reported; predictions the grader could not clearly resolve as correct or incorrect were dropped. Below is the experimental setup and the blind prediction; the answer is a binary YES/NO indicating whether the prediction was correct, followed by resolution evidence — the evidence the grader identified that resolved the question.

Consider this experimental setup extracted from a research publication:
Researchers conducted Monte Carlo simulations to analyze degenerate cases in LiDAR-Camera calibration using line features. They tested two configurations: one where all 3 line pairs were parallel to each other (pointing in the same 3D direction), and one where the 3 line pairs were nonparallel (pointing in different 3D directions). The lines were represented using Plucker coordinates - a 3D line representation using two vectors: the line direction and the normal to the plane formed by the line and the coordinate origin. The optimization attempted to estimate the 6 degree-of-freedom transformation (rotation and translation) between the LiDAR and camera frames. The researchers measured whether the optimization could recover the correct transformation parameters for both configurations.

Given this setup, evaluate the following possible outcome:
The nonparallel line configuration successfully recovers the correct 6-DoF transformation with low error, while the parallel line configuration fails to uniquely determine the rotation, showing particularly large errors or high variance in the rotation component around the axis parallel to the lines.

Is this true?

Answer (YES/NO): NO